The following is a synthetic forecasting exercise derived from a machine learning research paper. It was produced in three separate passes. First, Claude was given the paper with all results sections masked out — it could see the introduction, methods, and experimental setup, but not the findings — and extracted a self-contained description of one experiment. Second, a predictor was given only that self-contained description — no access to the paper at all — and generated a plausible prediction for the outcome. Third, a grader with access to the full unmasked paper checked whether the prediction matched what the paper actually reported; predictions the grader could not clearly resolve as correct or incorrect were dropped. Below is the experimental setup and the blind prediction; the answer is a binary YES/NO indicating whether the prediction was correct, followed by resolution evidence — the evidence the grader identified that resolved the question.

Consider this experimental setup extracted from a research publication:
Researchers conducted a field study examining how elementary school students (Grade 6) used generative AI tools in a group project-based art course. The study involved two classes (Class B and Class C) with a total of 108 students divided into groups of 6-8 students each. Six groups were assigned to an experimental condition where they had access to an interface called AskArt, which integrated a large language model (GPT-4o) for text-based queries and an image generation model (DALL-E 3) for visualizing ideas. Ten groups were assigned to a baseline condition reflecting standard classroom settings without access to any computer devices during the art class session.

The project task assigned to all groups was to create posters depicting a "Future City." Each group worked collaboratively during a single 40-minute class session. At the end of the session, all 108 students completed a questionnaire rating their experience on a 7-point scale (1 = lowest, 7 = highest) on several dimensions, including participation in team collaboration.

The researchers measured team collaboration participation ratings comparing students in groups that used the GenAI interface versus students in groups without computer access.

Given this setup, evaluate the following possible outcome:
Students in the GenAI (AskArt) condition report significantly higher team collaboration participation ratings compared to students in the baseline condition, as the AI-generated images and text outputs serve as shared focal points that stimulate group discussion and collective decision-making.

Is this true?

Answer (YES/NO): NO